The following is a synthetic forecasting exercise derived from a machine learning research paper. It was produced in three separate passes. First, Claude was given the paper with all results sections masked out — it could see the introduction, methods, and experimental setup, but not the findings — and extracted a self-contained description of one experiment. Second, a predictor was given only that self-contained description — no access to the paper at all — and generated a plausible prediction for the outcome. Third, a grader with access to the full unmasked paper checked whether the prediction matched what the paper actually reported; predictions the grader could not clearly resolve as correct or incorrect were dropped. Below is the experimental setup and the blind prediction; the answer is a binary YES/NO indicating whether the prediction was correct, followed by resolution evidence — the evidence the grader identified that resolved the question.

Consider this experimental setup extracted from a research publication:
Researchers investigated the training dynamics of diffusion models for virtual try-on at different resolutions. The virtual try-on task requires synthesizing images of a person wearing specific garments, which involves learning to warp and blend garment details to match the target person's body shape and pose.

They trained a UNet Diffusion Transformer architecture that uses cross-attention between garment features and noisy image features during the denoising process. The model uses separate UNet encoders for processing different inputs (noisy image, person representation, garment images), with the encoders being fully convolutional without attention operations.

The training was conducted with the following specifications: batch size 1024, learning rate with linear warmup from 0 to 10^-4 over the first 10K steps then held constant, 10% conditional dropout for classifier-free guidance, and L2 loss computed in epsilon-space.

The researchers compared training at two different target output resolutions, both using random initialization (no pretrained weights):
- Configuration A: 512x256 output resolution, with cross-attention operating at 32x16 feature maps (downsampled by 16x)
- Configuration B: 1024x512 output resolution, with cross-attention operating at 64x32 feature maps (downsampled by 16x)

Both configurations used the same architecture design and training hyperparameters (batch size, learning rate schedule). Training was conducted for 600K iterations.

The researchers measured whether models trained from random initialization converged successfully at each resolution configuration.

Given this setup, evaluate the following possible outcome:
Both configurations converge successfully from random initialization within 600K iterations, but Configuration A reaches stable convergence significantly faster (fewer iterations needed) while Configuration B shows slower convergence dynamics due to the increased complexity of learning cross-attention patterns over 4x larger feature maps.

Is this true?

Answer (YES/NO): NO